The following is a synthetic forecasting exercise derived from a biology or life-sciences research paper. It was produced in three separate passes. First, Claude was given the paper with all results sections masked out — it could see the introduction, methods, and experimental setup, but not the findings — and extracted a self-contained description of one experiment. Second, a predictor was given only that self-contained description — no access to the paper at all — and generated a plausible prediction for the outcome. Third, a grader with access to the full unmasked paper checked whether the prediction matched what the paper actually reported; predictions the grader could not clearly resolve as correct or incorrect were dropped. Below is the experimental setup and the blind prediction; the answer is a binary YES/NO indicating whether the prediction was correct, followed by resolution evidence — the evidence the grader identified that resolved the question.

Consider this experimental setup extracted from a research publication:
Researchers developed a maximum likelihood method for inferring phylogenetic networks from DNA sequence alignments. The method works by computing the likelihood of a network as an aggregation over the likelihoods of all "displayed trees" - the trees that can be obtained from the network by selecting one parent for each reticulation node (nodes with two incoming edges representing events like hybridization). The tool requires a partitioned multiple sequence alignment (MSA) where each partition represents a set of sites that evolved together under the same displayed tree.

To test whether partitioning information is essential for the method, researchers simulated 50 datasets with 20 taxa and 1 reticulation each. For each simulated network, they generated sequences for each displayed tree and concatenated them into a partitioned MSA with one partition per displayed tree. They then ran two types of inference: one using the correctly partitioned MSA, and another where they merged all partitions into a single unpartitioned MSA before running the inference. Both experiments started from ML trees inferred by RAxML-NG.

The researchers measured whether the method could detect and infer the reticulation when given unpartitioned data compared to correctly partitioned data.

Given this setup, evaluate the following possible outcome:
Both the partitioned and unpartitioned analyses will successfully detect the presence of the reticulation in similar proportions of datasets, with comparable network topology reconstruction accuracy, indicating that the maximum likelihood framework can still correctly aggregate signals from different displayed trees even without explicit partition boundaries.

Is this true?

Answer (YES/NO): NO